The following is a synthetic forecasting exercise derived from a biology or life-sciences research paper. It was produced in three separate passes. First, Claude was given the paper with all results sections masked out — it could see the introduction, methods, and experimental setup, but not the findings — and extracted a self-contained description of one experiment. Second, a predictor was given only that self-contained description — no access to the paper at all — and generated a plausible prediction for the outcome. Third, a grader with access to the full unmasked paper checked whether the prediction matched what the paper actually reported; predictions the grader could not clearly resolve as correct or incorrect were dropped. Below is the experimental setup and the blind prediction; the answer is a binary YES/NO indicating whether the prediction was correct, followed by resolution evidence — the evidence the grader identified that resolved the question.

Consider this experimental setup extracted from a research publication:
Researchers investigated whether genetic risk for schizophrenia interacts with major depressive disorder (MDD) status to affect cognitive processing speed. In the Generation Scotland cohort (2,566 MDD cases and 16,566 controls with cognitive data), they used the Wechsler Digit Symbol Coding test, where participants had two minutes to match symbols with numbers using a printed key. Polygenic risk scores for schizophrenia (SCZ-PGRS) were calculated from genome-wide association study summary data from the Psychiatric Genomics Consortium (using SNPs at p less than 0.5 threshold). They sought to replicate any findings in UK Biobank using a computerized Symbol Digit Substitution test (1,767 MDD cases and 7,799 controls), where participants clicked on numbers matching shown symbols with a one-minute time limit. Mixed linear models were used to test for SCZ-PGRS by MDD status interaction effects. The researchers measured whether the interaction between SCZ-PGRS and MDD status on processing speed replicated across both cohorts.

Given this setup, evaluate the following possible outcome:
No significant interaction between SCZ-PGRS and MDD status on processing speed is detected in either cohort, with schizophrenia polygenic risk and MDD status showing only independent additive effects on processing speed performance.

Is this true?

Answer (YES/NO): NO